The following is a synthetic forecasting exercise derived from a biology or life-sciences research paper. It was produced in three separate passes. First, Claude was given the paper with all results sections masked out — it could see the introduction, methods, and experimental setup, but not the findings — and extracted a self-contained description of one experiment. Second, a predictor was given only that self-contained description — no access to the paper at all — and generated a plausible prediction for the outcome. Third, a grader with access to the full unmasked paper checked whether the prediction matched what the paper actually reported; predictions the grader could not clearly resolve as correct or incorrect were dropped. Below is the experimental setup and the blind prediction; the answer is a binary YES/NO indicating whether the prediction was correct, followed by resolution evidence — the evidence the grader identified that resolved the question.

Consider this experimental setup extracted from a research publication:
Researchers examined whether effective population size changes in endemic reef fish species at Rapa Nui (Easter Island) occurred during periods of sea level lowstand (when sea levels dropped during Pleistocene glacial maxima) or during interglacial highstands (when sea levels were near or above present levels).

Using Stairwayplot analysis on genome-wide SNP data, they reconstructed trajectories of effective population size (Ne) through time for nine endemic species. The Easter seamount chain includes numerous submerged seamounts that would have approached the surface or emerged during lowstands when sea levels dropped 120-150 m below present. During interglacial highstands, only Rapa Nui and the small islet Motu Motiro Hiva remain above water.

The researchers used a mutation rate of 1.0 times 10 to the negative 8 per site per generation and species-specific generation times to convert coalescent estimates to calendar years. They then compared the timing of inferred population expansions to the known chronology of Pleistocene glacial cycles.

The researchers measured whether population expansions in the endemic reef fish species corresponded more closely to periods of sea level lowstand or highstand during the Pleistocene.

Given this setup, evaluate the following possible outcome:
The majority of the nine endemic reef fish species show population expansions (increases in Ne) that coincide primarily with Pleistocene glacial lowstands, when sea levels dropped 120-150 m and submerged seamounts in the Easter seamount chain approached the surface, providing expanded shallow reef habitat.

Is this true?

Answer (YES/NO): YES